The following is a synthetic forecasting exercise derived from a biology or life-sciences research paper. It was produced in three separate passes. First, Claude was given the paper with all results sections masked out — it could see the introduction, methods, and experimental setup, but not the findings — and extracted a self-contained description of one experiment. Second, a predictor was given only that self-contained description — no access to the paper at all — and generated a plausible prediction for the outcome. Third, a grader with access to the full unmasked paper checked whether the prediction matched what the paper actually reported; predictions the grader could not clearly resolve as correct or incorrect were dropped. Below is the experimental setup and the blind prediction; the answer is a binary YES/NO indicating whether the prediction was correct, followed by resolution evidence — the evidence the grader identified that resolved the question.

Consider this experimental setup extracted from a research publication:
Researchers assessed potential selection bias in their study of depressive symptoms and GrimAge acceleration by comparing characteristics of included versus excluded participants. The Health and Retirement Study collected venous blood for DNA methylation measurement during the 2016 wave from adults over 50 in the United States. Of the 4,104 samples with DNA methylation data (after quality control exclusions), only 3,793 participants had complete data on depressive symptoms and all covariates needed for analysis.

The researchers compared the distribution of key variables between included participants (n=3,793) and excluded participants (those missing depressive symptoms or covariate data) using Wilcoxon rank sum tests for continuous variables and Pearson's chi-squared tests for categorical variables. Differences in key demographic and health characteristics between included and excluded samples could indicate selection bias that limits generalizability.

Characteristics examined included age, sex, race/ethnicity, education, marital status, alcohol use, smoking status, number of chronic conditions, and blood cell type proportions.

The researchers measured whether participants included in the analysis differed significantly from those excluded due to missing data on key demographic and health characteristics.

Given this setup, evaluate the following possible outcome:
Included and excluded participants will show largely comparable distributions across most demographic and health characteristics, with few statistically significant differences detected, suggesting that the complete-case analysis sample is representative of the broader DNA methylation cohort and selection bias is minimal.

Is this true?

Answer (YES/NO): NO